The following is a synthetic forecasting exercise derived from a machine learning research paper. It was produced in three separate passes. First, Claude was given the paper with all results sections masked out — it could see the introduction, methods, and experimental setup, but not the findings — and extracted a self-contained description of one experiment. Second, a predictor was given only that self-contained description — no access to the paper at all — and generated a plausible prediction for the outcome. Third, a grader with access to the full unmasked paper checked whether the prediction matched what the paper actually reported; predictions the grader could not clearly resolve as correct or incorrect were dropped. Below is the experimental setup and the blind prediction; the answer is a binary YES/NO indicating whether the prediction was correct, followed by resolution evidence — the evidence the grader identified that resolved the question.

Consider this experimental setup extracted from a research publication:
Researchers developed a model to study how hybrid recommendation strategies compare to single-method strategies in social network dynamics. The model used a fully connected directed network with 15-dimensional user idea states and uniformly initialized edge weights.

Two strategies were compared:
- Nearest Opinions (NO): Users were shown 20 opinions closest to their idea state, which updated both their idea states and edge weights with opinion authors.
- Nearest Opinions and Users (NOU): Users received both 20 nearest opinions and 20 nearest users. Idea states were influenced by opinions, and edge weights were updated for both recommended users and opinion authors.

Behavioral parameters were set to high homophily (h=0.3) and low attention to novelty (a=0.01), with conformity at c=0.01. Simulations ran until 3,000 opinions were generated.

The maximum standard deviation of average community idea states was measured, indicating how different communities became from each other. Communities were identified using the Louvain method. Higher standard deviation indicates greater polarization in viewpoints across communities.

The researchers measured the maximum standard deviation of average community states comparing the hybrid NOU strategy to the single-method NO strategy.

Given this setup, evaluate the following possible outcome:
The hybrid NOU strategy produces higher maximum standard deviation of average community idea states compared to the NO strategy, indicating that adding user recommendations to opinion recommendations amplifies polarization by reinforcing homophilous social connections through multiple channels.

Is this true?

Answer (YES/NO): YES